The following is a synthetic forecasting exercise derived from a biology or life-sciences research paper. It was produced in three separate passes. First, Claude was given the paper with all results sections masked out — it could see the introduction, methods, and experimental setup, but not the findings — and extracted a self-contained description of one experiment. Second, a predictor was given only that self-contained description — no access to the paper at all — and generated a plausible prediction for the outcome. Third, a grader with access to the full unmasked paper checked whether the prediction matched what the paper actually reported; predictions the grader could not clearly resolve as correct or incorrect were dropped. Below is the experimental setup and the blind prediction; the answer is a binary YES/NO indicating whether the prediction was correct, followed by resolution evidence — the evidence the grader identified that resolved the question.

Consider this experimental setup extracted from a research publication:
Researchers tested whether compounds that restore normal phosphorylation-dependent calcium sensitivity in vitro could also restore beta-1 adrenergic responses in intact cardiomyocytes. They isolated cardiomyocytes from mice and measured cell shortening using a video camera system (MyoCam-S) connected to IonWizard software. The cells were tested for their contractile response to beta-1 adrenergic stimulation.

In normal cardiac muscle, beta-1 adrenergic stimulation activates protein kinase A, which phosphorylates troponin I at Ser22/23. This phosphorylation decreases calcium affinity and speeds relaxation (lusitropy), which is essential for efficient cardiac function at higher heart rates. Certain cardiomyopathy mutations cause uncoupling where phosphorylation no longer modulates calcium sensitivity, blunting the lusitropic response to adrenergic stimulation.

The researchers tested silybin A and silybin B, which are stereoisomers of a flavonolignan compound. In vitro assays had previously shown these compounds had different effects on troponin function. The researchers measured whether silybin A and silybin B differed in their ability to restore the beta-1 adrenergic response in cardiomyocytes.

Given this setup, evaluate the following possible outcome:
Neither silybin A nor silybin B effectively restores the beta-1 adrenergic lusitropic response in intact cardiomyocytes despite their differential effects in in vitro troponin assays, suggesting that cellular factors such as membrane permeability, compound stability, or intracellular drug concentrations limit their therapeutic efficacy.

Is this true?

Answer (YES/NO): NO